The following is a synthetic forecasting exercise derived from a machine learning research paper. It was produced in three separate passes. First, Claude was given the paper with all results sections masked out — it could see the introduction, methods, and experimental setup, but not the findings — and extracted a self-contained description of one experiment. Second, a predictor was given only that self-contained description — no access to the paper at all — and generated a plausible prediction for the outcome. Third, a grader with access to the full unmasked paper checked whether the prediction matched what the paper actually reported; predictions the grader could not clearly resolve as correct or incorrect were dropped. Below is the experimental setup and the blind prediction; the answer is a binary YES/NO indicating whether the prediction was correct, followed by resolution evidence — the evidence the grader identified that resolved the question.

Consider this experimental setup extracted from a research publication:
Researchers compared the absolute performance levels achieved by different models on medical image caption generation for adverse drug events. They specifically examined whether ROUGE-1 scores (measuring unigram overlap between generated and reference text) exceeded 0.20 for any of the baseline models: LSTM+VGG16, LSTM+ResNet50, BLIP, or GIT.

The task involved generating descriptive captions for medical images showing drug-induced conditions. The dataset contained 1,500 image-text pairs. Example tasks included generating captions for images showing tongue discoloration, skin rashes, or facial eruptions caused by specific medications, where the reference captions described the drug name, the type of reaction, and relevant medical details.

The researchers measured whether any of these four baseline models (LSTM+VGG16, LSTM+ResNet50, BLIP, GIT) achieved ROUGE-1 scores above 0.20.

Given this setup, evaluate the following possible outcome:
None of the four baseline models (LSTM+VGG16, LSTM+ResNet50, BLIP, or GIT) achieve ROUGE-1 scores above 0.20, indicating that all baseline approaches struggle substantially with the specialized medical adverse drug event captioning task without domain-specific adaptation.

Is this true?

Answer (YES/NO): NO